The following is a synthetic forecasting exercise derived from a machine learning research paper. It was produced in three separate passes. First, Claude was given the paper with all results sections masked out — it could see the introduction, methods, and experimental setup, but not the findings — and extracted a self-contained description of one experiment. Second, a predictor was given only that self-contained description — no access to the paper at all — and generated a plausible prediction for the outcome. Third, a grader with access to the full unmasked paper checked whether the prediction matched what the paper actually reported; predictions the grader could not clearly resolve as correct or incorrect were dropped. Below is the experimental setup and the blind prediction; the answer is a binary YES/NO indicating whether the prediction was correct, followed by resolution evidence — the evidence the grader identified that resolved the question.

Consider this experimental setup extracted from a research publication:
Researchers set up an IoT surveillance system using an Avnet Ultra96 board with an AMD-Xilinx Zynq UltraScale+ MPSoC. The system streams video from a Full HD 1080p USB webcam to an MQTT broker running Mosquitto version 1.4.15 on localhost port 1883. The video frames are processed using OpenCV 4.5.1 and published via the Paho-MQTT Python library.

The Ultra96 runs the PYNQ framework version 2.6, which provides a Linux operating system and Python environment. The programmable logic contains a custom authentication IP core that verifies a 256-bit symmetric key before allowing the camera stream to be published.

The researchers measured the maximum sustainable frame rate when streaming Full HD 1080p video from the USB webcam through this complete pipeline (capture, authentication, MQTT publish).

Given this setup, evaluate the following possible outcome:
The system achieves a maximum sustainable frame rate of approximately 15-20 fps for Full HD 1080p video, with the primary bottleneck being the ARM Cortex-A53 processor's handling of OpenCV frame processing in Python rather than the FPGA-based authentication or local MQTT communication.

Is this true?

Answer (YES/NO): NO